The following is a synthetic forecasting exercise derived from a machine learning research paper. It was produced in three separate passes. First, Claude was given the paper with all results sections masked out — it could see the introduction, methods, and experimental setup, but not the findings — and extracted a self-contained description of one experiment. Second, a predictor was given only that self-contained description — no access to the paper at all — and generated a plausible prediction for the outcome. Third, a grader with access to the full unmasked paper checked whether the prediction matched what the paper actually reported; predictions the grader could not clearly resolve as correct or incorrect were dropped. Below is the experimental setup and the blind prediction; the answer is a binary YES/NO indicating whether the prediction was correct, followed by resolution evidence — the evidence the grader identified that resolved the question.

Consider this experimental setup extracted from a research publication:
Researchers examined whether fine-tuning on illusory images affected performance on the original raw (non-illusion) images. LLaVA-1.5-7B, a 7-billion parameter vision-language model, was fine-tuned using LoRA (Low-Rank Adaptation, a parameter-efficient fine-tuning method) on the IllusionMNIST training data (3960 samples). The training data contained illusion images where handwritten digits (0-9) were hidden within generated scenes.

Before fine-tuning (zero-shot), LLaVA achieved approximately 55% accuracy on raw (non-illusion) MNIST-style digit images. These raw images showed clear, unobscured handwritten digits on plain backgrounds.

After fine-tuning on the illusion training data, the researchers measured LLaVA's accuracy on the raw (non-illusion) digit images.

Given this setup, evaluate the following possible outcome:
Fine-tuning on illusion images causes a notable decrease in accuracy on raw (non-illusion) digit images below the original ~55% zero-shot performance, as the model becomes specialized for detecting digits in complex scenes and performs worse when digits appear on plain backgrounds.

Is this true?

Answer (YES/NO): NO